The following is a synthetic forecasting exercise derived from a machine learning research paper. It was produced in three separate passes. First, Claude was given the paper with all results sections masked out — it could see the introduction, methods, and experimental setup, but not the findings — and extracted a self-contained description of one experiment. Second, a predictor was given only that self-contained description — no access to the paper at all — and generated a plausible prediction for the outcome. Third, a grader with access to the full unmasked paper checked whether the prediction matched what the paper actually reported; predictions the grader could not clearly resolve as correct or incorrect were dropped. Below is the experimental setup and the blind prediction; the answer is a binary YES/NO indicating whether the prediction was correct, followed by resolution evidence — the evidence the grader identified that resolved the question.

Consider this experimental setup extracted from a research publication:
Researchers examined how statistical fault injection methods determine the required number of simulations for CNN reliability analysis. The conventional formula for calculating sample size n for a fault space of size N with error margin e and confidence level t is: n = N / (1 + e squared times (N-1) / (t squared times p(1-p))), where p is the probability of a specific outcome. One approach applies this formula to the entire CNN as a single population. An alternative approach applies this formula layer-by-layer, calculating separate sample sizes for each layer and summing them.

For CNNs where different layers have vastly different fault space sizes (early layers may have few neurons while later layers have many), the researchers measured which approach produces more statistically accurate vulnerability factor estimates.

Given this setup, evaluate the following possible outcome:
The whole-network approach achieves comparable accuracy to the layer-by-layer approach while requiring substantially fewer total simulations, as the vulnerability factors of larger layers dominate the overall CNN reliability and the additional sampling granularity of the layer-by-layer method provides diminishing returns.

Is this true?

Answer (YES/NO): NO